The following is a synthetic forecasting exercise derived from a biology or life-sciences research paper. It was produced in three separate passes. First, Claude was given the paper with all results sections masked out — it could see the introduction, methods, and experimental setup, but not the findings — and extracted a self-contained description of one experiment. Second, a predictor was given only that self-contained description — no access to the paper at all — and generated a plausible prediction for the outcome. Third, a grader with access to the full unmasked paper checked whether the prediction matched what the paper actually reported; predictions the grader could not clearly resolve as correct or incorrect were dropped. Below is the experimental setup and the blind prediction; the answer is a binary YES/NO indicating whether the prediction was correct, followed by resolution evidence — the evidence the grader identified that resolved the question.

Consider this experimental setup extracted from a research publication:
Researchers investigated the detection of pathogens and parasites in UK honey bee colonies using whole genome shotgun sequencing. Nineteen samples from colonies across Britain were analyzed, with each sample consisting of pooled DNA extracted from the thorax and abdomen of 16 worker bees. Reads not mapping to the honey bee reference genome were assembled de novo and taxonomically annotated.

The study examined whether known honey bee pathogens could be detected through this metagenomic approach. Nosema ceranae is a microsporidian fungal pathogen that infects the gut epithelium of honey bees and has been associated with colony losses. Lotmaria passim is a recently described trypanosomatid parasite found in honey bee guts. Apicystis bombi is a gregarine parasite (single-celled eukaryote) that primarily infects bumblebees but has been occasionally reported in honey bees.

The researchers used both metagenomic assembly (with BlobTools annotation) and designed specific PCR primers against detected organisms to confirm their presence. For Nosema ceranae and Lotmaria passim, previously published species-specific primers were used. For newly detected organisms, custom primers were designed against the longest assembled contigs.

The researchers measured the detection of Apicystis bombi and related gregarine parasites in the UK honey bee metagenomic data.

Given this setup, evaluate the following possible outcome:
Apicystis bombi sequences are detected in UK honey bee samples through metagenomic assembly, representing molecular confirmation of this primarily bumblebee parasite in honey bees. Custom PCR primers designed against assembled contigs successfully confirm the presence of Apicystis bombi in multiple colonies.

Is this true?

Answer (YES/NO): NO